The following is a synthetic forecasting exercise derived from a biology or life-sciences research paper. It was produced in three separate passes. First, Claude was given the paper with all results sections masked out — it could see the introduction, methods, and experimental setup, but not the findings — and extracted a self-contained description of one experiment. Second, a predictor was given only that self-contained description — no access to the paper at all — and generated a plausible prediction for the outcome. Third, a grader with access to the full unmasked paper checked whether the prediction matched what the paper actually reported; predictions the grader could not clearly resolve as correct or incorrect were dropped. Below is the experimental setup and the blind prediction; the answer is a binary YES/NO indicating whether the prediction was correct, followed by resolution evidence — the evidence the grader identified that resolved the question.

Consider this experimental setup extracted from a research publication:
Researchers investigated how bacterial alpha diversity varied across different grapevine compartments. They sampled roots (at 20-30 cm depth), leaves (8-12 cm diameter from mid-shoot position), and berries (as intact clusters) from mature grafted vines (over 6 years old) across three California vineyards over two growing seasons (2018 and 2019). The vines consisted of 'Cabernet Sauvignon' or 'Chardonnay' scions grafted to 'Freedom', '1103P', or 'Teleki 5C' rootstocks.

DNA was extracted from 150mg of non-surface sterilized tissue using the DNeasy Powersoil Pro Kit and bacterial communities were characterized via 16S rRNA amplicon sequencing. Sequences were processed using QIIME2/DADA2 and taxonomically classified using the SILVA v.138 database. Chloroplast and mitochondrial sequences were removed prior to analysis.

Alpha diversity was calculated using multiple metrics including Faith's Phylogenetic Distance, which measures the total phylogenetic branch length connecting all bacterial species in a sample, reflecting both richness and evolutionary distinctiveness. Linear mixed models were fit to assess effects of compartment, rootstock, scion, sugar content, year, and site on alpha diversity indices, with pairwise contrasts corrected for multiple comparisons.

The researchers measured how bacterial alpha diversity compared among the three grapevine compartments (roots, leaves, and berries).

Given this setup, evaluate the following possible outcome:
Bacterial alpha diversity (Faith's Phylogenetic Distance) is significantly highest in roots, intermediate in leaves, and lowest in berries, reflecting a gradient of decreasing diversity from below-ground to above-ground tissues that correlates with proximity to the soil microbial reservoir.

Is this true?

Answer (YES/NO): YES